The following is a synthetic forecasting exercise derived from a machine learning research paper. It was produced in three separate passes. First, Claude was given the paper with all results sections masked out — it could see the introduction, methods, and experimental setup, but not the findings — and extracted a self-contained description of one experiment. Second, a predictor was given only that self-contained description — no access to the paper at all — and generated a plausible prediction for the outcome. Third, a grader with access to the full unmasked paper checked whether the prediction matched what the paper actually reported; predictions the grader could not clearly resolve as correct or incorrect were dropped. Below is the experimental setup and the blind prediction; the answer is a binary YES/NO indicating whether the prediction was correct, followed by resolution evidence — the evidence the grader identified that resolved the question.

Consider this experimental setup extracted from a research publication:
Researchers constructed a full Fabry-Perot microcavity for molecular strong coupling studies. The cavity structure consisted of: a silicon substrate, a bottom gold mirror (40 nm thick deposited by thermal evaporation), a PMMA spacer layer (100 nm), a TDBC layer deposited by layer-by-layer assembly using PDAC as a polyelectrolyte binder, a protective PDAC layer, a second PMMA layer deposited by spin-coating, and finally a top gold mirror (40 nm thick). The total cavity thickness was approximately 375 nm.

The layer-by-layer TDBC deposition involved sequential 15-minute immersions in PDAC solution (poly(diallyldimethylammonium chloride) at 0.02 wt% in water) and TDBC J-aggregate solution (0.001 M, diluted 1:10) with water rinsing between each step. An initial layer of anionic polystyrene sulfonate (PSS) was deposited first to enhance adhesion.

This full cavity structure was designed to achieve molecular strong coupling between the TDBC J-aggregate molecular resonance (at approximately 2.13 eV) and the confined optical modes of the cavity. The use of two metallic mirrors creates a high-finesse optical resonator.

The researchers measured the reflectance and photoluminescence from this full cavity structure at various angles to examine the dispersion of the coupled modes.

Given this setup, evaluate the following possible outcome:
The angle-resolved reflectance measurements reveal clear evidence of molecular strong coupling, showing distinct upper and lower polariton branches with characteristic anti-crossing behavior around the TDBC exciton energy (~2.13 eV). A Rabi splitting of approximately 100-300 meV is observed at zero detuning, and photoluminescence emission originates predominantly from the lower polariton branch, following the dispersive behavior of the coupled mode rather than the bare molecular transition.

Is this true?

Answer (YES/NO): YES